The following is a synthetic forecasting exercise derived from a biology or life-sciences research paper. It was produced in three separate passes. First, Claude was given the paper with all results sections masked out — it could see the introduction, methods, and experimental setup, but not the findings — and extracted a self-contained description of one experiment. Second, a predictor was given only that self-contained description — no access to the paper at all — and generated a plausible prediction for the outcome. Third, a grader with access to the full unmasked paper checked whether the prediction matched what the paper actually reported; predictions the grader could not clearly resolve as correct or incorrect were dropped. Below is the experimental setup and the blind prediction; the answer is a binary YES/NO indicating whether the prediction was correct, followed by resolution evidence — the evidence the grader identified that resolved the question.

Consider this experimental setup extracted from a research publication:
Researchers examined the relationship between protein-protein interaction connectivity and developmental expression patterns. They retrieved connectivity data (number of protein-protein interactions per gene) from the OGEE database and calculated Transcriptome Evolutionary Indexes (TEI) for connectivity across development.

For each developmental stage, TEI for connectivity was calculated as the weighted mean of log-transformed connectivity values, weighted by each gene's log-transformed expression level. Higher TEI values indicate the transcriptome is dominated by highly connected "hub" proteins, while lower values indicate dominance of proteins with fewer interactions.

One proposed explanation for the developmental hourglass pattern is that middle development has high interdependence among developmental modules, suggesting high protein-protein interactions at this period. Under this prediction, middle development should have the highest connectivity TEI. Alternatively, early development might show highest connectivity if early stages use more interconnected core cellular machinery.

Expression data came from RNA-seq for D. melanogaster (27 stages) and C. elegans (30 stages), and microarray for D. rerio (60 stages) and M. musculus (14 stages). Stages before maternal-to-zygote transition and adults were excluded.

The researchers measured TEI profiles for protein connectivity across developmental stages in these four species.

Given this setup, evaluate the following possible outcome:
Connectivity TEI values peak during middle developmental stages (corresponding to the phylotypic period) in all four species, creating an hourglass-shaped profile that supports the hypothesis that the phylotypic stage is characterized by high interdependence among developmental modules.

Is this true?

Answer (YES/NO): NO